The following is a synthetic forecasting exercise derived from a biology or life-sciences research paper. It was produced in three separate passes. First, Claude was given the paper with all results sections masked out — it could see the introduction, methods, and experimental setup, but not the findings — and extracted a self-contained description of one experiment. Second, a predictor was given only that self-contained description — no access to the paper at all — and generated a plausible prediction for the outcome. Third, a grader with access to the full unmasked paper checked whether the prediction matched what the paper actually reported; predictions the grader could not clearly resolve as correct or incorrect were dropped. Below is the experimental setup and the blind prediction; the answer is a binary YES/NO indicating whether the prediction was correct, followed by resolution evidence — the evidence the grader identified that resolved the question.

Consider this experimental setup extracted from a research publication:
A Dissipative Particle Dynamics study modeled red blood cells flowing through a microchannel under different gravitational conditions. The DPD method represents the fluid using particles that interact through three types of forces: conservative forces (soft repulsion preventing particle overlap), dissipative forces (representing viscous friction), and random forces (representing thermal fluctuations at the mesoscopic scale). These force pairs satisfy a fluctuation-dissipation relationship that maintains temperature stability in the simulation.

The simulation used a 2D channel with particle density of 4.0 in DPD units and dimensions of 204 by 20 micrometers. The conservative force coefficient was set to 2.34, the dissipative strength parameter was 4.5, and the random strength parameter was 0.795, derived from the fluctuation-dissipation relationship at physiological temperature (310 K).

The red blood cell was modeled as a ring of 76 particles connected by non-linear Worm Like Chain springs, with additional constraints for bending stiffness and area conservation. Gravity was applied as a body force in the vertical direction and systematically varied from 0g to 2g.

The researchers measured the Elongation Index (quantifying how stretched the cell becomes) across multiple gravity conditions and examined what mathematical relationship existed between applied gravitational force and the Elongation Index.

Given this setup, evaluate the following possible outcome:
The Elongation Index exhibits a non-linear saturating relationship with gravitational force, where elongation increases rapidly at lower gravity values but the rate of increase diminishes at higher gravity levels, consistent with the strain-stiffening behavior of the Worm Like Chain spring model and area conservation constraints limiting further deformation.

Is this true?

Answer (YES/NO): NO